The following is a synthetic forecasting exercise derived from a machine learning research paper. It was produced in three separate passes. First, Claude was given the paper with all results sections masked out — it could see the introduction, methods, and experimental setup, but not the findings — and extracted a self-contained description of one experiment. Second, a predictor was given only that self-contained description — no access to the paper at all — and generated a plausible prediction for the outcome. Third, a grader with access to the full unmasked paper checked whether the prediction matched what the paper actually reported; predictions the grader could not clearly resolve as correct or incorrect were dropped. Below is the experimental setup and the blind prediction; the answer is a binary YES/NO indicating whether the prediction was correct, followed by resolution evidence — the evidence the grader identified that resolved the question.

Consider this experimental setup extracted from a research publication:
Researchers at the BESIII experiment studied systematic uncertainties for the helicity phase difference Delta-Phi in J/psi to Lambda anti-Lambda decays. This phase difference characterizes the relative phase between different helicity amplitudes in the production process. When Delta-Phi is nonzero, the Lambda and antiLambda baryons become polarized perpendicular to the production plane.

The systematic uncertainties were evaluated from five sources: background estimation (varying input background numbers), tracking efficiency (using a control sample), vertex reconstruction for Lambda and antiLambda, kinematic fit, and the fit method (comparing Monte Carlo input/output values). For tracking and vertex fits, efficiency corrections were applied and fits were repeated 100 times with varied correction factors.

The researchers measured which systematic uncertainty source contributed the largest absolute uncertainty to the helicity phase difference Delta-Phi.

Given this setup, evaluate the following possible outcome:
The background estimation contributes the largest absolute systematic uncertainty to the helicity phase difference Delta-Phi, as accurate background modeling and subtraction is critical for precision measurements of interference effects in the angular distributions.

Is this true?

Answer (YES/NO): NO